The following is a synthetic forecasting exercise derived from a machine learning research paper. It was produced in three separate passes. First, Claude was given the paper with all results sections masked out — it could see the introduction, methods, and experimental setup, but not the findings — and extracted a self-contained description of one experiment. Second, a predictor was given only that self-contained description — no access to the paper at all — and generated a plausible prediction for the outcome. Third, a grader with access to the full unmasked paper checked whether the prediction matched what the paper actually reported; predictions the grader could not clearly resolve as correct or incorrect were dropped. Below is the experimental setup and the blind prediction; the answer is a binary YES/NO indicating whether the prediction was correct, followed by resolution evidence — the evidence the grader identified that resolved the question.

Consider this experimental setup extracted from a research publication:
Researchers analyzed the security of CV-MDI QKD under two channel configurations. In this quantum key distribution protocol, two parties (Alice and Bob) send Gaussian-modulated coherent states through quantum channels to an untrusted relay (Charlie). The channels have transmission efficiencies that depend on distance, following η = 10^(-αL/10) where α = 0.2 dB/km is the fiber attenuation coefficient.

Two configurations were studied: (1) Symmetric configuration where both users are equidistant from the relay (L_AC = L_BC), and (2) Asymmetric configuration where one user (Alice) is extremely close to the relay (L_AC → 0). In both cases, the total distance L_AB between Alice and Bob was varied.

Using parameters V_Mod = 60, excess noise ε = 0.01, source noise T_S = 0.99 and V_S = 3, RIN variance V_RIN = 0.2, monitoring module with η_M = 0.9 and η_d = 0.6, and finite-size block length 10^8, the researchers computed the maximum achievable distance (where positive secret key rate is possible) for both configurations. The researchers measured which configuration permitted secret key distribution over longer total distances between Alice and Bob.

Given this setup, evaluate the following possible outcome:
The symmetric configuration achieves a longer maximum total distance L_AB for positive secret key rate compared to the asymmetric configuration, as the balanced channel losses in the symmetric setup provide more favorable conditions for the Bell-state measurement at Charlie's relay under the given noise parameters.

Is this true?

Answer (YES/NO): NO